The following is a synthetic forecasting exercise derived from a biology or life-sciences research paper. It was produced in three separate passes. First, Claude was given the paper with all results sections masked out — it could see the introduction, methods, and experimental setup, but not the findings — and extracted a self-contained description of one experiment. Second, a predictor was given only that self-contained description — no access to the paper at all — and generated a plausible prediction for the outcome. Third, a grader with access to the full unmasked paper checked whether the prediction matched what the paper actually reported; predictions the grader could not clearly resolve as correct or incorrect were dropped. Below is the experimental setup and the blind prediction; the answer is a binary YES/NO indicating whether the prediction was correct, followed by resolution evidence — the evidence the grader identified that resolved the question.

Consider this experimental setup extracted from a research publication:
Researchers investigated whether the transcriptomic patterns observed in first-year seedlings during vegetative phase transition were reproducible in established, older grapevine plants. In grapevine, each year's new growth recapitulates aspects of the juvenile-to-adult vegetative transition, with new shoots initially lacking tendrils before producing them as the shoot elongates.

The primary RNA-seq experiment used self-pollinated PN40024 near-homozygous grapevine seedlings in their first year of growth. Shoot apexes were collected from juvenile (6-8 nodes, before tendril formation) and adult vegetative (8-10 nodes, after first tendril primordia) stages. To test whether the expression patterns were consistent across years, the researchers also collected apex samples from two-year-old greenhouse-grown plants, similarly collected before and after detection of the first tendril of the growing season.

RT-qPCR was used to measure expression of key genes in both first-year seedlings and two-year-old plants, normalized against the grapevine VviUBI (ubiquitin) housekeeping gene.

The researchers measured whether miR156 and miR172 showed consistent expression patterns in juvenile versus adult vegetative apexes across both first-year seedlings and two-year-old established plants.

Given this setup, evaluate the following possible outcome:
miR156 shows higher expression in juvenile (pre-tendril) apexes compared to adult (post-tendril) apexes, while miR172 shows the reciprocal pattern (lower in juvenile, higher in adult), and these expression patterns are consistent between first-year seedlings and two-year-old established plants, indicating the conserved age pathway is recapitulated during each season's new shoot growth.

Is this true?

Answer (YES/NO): NO